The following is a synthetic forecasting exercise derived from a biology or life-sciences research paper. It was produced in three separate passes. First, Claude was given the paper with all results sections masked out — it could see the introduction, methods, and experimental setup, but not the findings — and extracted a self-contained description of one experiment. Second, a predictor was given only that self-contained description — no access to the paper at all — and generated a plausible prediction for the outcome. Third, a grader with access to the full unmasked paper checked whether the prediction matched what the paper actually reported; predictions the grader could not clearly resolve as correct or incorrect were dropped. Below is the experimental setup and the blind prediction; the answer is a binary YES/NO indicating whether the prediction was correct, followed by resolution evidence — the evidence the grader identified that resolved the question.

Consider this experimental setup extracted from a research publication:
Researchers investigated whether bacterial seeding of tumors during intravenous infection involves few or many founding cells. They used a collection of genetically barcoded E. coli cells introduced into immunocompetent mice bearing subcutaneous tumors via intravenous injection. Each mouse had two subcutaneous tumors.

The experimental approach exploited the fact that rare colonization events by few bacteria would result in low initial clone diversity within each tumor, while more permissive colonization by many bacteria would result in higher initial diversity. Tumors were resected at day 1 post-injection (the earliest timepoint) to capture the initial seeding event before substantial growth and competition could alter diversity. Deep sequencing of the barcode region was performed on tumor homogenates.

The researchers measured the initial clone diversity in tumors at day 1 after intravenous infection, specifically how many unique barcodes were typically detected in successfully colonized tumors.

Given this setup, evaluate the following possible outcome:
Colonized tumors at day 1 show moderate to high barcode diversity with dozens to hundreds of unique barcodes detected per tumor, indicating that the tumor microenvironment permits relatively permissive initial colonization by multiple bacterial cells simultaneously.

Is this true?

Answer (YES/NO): NO